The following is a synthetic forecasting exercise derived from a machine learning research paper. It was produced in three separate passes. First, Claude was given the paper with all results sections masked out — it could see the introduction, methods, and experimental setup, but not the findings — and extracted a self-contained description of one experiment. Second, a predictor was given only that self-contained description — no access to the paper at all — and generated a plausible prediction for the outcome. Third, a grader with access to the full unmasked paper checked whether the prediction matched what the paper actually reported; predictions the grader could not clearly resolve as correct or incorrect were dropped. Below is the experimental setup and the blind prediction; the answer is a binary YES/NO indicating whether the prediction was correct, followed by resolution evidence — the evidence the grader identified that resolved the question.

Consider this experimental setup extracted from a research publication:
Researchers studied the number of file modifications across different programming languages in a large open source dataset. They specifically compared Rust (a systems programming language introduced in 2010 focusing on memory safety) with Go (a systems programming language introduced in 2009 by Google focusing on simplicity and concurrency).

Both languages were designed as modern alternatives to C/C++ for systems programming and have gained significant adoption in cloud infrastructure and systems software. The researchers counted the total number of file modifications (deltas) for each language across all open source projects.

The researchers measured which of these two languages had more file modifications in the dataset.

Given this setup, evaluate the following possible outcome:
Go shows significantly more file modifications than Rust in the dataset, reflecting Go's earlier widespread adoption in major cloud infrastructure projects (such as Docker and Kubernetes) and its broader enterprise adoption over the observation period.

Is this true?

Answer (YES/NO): YES